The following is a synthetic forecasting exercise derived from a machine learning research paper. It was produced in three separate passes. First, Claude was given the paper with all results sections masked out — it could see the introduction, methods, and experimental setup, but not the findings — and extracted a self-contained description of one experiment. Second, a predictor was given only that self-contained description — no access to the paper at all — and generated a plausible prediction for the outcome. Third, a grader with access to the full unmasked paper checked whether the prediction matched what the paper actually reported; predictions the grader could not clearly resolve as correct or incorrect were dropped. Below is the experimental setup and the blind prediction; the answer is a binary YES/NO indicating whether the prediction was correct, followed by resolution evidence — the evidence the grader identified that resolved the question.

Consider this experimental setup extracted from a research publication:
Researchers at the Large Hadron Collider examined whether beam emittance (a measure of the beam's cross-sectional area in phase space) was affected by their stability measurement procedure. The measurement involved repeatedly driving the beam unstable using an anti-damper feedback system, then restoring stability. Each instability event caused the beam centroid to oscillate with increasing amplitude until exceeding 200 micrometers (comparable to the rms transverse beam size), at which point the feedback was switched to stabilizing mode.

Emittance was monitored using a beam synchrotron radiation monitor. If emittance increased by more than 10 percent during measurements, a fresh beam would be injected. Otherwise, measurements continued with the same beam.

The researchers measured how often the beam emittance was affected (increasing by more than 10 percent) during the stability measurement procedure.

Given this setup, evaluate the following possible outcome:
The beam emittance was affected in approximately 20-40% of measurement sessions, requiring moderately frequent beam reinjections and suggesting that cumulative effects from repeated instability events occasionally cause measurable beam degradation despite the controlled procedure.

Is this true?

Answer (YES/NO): NO